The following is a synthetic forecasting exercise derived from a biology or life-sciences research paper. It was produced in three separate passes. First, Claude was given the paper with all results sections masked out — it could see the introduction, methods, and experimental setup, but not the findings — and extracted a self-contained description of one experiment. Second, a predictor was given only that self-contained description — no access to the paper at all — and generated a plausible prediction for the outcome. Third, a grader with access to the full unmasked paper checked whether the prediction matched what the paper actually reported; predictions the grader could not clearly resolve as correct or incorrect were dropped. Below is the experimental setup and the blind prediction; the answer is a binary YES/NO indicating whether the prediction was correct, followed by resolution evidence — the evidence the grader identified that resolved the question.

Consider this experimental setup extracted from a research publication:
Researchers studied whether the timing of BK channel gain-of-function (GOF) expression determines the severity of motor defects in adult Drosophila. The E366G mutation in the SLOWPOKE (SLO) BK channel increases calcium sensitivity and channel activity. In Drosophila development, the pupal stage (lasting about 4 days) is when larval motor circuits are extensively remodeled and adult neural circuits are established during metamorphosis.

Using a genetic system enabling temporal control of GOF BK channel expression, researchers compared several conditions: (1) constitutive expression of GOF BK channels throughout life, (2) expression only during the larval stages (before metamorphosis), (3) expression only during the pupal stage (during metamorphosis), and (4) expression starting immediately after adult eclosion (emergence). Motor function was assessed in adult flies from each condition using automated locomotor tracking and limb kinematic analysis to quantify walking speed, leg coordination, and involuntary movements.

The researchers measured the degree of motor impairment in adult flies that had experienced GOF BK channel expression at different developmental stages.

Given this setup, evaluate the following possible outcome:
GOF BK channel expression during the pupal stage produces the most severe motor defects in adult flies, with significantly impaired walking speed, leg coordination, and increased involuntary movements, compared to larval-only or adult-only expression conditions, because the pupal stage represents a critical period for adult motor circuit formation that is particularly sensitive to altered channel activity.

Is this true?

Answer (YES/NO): YES